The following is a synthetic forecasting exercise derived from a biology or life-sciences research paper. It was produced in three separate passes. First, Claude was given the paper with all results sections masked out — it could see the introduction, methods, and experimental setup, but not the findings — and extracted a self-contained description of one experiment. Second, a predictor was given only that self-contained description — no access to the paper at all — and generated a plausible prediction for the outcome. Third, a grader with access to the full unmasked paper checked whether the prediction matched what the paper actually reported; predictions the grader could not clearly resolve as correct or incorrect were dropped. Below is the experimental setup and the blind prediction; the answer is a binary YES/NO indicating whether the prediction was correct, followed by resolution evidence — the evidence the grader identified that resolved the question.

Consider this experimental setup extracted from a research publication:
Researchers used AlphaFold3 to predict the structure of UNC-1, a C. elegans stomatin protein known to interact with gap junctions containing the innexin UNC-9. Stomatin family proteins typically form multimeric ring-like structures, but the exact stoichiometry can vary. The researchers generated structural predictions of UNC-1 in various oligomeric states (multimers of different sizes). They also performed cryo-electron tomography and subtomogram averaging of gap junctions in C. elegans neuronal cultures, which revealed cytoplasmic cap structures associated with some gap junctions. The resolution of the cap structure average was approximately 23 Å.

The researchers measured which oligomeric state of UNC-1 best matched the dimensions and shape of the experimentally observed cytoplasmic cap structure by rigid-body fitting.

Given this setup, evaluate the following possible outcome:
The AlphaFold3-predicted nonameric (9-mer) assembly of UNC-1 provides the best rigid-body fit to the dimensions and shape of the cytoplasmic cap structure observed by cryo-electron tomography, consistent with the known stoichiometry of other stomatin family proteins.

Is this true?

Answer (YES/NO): NO